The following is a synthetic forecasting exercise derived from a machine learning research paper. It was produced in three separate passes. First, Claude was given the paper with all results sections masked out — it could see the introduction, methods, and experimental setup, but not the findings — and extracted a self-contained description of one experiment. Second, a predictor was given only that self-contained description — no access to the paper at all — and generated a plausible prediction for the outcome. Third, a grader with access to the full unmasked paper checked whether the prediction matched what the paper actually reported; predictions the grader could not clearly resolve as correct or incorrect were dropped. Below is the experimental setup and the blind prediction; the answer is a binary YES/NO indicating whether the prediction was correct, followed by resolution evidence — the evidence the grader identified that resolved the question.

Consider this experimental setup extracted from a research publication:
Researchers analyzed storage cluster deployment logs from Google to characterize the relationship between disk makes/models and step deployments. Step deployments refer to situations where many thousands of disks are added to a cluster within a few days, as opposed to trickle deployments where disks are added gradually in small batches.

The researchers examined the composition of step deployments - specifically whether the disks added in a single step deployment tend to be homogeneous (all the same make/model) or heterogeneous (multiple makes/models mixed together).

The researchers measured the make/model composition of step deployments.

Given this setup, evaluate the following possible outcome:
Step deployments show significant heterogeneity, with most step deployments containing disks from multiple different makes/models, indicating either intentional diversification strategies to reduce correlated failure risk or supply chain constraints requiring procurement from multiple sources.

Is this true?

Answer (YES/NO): NO